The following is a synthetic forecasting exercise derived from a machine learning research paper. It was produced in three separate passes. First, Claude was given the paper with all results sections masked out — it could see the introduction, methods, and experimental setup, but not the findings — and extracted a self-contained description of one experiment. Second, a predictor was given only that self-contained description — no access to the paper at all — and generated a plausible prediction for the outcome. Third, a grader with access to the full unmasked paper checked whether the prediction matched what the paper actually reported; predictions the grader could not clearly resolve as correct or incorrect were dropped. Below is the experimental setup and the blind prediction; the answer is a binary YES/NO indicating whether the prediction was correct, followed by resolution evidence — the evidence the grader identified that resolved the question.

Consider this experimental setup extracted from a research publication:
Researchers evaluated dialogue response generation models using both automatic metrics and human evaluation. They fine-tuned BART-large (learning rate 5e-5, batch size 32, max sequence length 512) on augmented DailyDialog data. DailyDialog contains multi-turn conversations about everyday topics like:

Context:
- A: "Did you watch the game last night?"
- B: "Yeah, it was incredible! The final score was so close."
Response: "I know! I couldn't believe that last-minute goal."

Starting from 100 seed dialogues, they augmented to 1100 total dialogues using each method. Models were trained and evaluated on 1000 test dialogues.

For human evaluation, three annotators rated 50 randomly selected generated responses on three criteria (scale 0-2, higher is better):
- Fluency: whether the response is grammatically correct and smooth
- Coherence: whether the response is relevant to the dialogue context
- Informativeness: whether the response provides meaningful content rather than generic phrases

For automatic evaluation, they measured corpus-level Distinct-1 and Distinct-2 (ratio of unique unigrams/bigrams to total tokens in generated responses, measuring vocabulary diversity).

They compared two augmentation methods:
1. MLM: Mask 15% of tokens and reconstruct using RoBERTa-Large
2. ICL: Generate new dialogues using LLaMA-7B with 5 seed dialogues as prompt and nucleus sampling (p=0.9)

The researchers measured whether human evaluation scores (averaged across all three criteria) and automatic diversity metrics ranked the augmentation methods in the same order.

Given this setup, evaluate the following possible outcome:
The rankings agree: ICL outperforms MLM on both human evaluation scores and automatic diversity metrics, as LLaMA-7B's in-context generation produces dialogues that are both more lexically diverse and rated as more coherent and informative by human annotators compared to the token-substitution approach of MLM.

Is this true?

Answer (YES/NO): YES